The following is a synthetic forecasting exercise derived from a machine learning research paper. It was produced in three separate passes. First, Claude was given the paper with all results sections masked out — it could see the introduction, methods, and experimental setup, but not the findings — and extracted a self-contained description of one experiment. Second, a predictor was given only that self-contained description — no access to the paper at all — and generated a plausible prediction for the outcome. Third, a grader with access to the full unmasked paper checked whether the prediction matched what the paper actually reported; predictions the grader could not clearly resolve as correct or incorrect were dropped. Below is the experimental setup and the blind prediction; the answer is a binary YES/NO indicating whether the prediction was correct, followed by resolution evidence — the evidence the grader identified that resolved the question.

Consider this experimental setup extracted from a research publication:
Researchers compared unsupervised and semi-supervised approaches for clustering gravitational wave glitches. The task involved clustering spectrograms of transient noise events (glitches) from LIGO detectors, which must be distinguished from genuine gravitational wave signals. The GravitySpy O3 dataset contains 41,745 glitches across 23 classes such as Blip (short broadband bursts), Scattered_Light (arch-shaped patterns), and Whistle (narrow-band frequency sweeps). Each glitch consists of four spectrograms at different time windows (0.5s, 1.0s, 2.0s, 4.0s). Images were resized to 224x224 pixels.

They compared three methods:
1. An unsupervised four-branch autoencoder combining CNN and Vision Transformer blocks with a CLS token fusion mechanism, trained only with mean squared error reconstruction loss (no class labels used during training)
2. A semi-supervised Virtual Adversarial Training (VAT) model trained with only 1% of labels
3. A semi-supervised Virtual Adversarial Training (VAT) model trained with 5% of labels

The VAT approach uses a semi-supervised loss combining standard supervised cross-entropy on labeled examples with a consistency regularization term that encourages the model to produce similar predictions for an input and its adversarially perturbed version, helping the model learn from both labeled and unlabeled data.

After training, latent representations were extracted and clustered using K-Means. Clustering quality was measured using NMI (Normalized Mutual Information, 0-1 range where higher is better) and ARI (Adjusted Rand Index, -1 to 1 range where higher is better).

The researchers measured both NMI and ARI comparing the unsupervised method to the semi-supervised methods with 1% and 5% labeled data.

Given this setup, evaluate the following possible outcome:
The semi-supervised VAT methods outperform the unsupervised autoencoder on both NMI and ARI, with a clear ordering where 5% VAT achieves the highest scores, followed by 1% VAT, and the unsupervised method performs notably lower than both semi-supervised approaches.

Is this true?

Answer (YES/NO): NO